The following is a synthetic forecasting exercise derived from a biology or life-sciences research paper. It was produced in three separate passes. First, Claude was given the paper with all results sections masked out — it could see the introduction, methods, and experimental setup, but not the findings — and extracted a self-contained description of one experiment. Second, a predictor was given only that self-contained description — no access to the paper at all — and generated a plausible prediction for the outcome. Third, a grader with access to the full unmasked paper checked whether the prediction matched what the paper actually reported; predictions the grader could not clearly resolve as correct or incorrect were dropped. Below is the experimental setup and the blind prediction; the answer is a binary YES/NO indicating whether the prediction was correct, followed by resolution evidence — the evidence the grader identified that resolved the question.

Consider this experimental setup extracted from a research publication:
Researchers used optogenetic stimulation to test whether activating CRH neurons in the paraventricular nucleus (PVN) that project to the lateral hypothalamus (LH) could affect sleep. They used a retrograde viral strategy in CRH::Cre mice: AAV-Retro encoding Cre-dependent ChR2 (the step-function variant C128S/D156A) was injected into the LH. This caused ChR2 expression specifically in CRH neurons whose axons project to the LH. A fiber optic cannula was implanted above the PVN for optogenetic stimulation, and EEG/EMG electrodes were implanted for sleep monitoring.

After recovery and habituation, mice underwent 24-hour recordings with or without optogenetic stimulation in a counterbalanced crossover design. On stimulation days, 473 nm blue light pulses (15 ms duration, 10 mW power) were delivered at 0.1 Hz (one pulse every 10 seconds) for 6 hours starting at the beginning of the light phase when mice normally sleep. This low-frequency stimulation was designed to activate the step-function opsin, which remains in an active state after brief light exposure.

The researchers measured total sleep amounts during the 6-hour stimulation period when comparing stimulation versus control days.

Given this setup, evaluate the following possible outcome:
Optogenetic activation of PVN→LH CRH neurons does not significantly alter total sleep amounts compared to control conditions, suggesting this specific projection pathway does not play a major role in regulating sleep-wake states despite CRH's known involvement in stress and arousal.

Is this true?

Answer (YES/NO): NO